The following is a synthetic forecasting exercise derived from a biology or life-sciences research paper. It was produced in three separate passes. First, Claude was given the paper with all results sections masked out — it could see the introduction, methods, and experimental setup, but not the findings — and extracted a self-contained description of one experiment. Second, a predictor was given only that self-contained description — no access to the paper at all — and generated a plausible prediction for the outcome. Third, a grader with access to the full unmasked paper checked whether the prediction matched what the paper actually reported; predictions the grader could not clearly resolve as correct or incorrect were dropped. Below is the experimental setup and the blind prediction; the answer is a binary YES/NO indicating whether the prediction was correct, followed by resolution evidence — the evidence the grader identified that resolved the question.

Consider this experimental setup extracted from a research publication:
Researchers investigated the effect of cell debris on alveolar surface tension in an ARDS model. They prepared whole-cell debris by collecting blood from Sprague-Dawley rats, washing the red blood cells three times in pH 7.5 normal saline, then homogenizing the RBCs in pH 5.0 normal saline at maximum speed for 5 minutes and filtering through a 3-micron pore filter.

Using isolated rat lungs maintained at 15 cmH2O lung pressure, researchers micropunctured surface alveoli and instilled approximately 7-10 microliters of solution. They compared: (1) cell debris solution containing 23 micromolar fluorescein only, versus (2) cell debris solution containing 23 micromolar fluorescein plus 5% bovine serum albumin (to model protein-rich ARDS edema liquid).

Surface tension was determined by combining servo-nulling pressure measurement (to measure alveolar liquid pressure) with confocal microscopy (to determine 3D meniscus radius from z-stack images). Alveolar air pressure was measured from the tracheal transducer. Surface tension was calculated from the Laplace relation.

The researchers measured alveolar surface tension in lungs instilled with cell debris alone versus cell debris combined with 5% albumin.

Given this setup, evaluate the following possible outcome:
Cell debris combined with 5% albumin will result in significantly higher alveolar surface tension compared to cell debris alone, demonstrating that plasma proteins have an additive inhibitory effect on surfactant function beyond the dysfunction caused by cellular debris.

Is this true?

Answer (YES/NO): YES